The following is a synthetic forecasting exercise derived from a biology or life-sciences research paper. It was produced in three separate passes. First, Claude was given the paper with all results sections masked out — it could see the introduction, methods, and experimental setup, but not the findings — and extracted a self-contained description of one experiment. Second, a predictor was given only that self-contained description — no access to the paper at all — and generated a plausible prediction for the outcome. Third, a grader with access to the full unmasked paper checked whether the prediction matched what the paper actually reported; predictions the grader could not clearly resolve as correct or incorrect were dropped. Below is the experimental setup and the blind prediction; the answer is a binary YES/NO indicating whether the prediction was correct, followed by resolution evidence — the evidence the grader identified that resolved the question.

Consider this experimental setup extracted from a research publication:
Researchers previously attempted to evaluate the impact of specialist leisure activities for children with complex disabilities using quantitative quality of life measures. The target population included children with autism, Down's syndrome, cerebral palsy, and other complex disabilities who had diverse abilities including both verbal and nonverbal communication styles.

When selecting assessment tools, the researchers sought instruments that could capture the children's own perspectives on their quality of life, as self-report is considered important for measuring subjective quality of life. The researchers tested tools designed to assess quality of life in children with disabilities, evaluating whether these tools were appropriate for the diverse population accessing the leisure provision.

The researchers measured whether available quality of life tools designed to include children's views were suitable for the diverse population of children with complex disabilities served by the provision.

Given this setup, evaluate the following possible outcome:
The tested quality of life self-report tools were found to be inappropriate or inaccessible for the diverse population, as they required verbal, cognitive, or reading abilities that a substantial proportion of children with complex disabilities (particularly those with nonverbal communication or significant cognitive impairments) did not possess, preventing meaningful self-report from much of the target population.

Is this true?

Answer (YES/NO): YES